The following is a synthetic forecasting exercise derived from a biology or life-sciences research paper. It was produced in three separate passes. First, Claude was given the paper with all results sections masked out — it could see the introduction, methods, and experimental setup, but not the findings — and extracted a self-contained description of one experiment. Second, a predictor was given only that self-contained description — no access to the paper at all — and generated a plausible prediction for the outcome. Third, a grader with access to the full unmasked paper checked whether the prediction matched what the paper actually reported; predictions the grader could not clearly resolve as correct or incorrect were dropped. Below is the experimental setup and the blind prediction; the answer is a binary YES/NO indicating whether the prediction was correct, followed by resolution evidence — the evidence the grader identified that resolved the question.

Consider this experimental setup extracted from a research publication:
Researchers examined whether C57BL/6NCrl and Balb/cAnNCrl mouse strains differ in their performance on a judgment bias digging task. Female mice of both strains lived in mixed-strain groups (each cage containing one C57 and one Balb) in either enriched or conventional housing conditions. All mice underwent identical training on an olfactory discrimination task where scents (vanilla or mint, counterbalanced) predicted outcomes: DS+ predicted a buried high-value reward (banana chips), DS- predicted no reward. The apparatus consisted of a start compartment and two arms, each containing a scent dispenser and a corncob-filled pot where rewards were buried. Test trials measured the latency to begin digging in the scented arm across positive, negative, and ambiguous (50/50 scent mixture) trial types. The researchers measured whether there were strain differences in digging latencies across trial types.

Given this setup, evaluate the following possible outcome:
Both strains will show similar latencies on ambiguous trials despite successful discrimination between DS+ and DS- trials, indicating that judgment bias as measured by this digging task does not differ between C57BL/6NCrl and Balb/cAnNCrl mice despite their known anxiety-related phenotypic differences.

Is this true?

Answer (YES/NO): NO